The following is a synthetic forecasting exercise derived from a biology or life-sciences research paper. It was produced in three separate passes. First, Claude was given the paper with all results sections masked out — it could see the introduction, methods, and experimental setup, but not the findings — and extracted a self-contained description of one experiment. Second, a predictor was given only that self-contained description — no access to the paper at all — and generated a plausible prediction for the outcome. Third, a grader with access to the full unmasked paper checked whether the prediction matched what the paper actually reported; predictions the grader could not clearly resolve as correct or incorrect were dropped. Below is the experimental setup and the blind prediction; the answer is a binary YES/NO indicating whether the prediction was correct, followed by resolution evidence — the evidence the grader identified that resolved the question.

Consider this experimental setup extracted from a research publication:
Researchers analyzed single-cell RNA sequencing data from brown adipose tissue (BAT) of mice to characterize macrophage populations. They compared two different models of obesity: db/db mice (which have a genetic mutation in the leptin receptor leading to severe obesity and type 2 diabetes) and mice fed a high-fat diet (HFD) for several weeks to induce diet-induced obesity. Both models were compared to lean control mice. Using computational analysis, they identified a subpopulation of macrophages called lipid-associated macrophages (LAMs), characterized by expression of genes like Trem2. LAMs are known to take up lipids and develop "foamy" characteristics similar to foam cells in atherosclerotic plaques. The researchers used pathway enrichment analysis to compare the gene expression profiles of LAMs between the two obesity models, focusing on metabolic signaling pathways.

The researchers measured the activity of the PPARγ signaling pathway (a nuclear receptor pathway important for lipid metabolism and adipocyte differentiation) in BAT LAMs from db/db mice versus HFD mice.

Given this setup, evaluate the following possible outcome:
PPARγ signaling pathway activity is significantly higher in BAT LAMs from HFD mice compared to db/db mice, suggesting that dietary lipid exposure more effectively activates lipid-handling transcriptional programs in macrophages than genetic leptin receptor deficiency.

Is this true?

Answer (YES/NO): YES